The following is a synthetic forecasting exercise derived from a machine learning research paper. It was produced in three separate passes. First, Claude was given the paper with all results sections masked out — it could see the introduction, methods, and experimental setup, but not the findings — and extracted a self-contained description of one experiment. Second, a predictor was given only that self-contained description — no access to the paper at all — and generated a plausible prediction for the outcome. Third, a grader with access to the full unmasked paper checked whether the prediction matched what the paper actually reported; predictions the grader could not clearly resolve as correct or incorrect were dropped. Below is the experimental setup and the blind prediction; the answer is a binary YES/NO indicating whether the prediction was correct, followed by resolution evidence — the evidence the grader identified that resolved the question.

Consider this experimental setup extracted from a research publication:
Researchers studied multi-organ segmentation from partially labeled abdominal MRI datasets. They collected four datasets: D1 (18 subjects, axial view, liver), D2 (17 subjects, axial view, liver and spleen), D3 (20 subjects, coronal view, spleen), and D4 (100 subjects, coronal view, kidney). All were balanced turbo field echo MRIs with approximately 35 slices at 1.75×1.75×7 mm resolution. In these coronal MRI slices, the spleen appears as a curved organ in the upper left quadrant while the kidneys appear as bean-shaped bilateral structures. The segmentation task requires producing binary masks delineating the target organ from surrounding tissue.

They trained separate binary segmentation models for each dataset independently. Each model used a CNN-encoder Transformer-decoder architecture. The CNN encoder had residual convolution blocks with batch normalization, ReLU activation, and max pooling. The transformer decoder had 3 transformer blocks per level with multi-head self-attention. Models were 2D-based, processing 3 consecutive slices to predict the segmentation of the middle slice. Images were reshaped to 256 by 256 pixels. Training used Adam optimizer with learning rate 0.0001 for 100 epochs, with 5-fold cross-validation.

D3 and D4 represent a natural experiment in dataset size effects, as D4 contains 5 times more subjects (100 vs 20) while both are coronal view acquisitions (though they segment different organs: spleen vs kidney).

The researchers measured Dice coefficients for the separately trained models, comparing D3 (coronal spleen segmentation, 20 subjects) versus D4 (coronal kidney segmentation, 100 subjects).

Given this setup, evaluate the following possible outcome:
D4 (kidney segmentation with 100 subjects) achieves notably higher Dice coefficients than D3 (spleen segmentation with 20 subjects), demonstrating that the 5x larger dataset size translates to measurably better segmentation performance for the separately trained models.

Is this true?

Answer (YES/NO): NO